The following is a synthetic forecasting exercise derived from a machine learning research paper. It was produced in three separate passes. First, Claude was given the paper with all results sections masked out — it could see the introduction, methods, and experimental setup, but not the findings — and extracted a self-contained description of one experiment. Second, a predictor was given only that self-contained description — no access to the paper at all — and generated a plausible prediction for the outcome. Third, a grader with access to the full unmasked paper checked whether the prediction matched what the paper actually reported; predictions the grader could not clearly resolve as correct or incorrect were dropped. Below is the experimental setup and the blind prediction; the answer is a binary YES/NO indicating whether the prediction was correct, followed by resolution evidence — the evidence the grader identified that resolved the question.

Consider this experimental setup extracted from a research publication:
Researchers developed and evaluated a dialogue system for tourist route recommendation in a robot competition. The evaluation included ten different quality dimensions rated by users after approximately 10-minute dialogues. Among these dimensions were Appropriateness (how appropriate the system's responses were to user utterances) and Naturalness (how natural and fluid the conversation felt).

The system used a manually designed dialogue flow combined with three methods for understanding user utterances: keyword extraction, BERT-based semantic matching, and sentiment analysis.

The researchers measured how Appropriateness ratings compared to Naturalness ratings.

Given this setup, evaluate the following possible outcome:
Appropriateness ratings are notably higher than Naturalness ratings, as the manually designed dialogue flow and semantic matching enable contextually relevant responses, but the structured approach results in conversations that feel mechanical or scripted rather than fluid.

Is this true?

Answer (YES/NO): YES